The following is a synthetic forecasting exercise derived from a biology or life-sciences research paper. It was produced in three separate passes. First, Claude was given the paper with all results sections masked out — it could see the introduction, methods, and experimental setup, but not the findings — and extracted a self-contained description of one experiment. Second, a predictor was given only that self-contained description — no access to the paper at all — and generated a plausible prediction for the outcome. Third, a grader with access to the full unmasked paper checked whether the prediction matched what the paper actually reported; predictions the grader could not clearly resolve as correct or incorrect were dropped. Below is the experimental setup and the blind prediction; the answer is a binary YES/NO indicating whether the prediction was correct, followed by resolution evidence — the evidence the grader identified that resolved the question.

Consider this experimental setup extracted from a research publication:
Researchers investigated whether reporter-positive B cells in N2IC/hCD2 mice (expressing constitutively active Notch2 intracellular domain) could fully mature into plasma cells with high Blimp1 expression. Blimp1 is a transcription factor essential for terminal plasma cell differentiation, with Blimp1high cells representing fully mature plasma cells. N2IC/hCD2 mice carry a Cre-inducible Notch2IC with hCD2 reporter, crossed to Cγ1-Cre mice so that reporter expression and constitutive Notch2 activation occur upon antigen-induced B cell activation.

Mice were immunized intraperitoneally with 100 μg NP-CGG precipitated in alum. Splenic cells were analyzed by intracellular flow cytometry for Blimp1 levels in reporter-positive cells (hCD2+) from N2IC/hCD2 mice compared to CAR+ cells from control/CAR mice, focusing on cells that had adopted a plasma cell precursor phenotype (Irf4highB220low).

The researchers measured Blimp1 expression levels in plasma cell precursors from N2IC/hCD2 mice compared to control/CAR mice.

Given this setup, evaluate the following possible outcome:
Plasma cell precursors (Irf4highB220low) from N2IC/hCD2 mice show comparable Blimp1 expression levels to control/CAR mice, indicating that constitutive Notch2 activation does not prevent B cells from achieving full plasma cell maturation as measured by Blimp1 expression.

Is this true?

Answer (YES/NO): NO